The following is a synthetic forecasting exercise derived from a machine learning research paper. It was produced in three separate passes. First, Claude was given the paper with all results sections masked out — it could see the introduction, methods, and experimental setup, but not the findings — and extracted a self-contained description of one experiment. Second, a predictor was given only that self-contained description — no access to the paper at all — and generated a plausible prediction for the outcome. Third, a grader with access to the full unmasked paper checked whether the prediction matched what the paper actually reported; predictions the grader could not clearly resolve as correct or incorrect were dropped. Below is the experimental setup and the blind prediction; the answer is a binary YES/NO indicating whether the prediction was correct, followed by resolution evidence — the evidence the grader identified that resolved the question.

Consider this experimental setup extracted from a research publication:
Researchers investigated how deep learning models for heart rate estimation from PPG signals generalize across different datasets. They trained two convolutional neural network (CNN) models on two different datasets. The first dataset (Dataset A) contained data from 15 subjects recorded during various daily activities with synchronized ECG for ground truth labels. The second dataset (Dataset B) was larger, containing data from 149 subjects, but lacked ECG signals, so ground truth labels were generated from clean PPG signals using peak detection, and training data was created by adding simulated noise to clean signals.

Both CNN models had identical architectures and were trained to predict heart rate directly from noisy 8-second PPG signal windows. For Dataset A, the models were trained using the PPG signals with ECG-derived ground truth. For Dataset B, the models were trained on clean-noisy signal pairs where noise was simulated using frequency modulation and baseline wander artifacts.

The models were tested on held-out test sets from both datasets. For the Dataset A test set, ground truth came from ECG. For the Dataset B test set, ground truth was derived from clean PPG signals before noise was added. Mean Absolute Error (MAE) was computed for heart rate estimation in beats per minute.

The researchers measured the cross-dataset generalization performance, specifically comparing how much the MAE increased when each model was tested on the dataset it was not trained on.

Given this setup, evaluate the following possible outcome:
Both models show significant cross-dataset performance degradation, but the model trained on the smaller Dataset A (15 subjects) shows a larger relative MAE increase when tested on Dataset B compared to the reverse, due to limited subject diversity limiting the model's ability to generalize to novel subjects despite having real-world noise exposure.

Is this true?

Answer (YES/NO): NO